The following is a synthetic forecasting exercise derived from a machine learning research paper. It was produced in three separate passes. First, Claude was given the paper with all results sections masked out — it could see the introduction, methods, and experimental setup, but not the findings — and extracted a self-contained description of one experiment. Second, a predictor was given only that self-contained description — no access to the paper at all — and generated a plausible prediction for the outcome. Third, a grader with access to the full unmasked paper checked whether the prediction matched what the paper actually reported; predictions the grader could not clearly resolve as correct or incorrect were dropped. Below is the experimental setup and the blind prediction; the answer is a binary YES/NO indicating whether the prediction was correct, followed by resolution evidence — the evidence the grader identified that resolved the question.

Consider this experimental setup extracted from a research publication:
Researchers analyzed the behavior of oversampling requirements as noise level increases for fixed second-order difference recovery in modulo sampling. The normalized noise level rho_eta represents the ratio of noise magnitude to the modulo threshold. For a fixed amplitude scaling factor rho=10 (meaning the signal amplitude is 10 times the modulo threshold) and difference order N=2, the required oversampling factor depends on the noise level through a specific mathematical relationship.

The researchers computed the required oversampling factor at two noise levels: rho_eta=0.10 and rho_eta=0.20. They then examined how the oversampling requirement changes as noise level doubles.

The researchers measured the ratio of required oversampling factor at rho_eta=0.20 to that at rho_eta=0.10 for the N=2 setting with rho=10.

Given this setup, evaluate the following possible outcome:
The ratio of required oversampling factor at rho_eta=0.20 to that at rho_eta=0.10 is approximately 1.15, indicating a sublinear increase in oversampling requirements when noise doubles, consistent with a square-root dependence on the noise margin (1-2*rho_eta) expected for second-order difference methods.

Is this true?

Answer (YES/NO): NO